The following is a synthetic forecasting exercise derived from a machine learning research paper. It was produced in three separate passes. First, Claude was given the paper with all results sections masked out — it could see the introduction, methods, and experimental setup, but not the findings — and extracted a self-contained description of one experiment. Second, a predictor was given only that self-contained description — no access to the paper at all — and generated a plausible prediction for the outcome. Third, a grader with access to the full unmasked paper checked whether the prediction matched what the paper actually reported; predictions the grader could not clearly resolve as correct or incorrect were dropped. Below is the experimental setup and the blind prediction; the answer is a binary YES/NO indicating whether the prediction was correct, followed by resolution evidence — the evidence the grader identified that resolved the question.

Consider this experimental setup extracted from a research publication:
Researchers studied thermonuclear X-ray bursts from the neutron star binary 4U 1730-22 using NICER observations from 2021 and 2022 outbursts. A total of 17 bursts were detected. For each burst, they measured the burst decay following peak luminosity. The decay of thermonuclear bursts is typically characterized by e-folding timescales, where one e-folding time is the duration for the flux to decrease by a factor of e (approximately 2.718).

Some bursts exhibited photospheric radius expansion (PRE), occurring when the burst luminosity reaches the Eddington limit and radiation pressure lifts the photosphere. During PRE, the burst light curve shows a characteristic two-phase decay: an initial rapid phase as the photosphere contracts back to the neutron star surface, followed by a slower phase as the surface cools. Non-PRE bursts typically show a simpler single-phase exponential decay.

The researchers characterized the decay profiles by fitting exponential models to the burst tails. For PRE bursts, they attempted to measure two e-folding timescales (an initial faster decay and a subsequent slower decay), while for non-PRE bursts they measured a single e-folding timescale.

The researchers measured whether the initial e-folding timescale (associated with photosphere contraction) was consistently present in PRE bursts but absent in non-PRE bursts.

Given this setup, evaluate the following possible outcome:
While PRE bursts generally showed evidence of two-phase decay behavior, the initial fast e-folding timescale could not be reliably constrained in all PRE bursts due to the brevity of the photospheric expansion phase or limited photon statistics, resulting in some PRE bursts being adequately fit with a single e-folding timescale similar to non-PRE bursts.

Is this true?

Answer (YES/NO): NO